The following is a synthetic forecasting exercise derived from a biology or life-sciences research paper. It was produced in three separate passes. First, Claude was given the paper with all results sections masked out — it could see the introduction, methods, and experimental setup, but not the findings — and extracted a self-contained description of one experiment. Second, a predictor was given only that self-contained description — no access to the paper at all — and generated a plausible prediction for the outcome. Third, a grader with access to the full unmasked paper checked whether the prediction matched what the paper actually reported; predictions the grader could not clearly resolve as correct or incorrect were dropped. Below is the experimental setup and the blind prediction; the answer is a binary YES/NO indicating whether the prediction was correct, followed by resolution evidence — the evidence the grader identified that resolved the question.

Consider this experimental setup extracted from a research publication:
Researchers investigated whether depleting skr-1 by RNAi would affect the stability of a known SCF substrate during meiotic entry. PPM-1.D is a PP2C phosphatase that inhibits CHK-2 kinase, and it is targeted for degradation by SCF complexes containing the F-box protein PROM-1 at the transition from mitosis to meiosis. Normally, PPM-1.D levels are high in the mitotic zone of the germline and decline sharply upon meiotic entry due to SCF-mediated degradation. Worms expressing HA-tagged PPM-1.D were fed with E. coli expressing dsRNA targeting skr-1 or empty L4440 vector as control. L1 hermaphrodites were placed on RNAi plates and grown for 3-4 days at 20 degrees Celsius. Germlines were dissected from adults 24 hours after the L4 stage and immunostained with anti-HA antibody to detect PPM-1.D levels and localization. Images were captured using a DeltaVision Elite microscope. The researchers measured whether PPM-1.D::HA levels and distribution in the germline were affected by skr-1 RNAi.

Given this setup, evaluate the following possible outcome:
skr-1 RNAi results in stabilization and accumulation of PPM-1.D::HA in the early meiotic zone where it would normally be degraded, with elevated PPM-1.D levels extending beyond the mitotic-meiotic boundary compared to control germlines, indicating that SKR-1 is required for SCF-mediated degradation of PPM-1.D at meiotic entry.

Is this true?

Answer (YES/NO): YES